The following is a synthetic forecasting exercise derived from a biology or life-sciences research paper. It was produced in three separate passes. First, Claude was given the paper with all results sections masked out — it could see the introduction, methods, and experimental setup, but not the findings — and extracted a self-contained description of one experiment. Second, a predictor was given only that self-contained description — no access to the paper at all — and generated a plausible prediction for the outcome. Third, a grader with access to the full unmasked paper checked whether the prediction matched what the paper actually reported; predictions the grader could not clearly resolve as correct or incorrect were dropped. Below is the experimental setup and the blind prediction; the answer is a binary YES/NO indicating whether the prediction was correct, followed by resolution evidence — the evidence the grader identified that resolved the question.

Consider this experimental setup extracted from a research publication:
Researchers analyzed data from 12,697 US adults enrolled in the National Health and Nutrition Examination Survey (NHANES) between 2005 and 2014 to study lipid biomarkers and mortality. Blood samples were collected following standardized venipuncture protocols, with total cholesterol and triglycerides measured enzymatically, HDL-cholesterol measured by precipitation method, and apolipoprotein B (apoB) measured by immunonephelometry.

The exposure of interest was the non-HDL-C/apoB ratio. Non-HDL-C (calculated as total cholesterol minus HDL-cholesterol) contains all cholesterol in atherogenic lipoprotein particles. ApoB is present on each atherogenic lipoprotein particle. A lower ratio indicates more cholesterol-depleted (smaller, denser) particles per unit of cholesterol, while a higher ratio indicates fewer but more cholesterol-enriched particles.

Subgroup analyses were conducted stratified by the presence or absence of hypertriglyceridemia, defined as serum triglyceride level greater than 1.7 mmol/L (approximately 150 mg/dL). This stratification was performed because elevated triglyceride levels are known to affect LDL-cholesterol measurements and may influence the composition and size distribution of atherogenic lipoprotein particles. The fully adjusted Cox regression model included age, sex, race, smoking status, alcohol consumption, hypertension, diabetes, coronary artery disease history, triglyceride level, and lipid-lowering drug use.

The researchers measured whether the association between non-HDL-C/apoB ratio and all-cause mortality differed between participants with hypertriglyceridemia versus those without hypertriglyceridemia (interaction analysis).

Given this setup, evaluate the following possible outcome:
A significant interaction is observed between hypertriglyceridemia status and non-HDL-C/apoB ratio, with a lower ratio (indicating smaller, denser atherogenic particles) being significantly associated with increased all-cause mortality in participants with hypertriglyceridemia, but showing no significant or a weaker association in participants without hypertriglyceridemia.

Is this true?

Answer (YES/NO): NO